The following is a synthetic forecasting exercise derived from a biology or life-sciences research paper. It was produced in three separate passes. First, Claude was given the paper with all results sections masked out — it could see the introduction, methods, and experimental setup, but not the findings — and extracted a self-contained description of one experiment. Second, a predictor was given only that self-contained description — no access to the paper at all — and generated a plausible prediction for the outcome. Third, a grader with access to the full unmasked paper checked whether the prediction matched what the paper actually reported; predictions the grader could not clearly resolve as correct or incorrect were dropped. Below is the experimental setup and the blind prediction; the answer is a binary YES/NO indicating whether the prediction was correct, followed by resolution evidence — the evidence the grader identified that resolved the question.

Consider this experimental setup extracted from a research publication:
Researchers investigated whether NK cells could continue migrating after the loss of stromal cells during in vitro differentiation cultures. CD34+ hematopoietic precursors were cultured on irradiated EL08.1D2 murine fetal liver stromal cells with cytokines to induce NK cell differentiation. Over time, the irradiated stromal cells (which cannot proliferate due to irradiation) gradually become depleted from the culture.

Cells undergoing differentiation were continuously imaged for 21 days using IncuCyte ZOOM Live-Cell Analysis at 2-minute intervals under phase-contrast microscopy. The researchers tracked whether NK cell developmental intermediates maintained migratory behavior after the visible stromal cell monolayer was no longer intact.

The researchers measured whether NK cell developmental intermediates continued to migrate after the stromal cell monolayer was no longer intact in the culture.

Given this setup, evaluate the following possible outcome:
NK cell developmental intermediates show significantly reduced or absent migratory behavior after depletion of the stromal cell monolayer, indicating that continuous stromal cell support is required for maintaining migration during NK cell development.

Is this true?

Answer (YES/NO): NO